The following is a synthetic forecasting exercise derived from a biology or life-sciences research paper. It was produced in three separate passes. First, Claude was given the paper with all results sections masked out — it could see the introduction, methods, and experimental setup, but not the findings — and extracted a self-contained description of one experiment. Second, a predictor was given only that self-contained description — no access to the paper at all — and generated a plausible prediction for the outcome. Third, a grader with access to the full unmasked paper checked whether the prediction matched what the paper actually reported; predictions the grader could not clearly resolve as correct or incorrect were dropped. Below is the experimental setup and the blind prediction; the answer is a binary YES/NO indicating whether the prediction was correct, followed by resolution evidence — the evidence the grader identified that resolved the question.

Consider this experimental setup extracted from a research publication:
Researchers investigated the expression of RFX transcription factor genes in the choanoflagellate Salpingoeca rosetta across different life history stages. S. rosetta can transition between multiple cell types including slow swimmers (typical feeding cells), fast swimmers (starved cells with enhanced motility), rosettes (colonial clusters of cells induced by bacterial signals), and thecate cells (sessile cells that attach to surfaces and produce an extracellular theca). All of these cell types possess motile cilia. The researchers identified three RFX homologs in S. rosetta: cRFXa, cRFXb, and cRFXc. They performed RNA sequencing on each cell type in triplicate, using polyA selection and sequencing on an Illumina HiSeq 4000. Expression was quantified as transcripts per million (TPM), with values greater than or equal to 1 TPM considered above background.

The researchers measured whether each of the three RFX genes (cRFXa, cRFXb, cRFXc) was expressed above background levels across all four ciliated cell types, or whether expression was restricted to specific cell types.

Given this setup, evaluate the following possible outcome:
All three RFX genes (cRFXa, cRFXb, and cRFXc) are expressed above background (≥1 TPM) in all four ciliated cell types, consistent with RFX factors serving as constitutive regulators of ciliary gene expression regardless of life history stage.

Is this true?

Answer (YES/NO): NO